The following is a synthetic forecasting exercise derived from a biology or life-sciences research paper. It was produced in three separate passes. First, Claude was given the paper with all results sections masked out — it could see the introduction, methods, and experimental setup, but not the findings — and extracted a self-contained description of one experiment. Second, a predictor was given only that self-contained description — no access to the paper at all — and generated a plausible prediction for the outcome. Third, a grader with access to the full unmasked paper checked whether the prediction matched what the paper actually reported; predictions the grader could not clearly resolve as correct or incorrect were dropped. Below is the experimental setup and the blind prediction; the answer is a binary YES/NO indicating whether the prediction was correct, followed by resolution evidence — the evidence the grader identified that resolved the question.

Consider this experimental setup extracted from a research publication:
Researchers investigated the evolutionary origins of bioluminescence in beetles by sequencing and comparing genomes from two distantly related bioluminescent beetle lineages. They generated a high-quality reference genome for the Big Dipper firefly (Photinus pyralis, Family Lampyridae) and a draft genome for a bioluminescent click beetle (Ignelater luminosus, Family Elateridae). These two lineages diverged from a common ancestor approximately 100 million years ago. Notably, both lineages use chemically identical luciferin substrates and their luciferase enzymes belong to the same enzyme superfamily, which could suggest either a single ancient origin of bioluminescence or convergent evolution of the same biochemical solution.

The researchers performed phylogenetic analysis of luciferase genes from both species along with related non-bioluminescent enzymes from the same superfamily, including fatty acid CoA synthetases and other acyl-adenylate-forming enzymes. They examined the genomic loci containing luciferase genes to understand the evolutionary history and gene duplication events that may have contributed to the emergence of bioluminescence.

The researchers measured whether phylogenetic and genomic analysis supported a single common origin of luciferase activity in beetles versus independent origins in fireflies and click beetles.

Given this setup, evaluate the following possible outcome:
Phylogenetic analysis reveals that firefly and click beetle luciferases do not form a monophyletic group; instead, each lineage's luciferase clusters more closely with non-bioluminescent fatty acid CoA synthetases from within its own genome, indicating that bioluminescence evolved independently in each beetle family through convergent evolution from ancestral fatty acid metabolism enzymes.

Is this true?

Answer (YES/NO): NO